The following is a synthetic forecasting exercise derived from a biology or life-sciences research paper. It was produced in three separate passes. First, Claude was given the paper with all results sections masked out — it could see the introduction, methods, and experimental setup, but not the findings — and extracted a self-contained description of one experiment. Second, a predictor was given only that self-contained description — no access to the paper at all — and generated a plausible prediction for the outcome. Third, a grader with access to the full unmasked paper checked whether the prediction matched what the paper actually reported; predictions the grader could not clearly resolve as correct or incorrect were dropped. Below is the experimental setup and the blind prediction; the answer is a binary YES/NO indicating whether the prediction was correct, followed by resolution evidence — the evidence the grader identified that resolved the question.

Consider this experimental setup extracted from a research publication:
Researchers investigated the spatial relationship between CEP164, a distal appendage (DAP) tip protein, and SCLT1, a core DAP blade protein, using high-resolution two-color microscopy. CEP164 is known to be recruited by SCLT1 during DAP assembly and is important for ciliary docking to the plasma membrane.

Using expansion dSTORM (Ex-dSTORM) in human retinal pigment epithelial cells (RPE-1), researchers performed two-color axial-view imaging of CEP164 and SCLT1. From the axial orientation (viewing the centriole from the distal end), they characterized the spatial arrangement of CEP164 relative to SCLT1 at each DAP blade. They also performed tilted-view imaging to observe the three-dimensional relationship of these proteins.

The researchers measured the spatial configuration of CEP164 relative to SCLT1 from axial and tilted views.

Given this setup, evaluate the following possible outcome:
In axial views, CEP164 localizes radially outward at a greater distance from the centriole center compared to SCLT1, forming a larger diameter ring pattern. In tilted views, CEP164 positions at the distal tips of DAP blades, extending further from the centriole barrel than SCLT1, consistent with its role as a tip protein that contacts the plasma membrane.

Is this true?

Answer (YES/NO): NO